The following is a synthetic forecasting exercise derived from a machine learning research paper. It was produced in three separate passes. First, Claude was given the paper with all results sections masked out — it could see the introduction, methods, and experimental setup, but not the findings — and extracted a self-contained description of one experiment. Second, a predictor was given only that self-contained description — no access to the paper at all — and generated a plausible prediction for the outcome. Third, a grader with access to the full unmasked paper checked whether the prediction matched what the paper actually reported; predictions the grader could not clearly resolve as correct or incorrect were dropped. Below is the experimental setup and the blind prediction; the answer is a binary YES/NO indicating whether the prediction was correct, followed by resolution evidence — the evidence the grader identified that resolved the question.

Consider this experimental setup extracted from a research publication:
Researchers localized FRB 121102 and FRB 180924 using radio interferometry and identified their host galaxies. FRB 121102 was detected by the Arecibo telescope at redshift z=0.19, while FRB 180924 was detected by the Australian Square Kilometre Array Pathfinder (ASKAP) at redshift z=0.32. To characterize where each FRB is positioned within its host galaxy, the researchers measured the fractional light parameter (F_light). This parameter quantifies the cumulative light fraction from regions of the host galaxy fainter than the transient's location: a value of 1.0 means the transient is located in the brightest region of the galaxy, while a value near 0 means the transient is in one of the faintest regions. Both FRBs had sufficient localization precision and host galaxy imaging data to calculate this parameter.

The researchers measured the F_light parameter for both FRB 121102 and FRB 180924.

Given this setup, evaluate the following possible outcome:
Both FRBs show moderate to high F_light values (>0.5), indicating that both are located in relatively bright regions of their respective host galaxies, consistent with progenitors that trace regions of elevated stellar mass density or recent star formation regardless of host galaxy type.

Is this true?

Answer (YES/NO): NO